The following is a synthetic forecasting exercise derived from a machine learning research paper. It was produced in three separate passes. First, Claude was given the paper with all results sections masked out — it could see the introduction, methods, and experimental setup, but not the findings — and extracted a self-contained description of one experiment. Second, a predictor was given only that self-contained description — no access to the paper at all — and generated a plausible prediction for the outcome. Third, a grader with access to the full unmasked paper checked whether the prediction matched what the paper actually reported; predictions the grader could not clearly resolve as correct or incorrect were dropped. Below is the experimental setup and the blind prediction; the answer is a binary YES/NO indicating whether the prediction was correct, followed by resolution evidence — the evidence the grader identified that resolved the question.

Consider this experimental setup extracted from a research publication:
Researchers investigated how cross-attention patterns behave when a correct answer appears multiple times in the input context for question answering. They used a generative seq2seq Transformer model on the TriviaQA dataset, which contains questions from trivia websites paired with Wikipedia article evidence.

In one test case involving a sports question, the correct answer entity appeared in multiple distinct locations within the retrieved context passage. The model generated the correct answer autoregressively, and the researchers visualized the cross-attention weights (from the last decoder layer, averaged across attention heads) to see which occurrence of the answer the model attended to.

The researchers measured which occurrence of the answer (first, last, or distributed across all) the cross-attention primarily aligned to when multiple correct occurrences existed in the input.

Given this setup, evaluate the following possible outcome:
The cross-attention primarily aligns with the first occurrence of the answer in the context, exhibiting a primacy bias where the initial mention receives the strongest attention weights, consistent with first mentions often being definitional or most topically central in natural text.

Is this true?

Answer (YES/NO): YES